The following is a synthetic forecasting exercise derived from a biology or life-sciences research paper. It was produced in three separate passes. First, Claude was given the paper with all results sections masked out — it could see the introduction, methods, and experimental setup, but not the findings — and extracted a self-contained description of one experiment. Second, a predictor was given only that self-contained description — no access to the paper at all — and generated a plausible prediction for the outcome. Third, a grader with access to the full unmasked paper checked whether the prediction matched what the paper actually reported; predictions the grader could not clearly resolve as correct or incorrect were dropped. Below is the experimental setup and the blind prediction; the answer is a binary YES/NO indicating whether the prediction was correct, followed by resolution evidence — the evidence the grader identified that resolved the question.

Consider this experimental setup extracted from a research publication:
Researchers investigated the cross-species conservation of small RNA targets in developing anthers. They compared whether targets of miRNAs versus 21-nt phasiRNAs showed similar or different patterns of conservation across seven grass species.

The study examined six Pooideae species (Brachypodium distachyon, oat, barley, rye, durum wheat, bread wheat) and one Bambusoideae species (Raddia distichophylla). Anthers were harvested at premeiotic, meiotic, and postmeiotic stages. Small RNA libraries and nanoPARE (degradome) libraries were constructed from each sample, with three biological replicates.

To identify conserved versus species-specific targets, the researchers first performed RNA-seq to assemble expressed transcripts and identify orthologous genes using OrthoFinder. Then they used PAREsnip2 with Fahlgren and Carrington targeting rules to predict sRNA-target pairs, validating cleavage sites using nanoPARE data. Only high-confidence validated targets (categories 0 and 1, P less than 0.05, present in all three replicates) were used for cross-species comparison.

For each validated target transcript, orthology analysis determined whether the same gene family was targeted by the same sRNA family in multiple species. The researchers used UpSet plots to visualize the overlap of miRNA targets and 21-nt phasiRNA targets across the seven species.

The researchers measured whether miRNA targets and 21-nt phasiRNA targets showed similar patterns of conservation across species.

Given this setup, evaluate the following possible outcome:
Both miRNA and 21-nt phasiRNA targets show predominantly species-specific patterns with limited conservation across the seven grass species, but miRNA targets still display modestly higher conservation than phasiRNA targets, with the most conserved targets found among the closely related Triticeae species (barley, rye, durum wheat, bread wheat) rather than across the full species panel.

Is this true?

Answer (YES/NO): NO